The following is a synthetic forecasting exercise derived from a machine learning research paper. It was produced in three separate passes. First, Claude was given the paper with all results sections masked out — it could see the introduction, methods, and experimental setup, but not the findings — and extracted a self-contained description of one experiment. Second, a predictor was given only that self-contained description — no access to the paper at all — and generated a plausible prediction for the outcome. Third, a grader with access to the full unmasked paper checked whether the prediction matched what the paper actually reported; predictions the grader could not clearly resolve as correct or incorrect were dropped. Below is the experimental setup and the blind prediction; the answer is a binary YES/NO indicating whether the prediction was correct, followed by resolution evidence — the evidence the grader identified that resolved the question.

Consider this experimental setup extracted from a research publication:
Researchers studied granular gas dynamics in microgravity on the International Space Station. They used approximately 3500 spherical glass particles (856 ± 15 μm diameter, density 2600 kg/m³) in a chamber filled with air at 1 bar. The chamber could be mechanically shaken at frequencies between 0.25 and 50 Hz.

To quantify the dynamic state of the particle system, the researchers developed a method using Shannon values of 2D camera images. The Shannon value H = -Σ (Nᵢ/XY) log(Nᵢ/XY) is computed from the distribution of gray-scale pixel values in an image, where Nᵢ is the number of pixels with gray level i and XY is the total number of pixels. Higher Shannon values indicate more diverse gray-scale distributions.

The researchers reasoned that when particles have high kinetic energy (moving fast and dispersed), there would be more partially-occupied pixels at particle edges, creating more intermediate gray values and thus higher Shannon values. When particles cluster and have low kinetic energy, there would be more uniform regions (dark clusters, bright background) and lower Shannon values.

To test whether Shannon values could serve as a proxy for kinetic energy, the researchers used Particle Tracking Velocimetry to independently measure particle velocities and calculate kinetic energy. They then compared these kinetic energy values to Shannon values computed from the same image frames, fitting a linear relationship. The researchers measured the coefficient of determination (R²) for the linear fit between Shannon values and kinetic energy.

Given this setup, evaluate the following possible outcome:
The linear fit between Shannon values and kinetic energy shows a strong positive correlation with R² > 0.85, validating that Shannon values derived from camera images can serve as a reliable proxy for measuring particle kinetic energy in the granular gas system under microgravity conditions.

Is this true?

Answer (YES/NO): YES